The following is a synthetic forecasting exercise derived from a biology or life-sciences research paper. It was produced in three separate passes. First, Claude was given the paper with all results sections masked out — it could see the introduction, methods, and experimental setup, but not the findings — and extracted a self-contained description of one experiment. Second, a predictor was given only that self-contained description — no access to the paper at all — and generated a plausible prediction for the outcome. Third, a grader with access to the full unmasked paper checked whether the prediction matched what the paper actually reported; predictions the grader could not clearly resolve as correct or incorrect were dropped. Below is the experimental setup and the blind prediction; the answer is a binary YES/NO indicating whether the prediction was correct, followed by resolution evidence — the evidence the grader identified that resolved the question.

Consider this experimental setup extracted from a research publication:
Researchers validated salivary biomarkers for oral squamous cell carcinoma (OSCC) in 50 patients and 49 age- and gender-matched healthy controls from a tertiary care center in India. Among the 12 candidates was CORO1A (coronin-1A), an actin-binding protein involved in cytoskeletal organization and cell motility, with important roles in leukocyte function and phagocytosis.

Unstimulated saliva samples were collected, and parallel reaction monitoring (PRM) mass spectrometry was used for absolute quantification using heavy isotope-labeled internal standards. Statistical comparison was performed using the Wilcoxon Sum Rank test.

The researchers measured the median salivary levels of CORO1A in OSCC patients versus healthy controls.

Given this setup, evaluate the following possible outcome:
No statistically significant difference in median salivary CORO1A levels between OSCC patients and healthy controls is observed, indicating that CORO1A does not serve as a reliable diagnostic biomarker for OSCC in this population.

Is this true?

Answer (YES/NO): YES